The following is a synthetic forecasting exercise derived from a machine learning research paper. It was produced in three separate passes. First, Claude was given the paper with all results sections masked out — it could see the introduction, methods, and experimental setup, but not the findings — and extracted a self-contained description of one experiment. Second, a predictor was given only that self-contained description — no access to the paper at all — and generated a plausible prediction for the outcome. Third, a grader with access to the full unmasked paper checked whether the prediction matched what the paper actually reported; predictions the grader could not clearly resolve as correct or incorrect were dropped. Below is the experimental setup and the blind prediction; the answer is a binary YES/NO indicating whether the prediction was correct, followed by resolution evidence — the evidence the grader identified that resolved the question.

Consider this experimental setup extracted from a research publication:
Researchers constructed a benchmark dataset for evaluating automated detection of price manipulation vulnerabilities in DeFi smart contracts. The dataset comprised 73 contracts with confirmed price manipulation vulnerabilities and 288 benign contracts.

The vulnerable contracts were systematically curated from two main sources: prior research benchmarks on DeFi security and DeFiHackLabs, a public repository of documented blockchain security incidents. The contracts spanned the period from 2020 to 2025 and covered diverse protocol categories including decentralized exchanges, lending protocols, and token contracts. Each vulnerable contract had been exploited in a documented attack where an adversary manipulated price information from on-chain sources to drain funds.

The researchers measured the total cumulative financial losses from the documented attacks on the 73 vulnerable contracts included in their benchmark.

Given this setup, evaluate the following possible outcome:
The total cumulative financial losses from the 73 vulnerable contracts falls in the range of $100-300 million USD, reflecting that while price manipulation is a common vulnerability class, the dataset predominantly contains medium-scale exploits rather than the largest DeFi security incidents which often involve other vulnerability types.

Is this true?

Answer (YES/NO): YES